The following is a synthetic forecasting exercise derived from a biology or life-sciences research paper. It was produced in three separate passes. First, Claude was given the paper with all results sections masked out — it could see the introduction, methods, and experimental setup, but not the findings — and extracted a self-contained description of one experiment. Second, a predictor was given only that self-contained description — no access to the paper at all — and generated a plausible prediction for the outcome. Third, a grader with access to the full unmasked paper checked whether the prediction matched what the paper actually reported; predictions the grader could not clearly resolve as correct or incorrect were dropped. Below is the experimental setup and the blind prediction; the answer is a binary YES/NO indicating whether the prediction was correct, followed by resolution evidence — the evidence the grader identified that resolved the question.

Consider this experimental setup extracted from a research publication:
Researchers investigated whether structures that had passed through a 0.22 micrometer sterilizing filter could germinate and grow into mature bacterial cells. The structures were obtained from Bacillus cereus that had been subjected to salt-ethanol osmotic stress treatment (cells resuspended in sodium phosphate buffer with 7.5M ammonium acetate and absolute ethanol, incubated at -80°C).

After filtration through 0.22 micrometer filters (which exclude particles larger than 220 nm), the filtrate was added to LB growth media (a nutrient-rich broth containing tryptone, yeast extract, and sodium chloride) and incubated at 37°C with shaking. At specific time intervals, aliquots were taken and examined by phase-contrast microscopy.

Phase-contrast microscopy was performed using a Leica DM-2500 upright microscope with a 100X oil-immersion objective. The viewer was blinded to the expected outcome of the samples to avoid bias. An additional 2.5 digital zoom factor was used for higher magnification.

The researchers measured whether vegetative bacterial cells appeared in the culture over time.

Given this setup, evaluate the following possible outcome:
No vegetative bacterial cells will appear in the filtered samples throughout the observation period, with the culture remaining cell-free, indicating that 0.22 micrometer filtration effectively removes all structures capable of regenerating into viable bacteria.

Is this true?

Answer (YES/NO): NO